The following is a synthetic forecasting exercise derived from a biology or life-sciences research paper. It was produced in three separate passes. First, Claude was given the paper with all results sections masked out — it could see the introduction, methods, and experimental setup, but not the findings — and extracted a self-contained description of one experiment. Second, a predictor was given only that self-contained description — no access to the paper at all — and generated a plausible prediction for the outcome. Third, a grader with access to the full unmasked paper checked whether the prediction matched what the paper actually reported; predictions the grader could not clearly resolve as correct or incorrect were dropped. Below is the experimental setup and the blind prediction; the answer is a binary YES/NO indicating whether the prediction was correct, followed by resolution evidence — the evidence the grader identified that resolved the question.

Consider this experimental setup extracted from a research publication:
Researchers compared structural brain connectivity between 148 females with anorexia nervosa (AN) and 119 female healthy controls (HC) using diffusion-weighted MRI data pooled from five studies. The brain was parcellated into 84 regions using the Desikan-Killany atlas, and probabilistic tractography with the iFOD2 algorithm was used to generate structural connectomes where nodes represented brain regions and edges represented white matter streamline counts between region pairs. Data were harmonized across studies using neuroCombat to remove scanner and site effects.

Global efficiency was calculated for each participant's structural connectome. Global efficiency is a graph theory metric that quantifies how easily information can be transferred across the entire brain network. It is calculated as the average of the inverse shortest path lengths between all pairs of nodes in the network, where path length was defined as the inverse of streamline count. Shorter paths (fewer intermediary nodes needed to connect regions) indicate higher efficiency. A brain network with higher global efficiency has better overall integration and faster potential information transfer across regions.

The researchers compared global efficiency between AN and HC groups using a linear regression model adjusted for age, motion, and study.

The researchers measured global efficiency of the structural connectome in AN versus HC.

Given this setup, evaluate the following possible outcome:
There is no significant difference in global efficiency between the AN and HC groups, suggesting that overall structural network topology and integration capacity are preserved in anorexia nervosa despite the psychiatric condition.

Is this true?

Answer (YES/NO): YES